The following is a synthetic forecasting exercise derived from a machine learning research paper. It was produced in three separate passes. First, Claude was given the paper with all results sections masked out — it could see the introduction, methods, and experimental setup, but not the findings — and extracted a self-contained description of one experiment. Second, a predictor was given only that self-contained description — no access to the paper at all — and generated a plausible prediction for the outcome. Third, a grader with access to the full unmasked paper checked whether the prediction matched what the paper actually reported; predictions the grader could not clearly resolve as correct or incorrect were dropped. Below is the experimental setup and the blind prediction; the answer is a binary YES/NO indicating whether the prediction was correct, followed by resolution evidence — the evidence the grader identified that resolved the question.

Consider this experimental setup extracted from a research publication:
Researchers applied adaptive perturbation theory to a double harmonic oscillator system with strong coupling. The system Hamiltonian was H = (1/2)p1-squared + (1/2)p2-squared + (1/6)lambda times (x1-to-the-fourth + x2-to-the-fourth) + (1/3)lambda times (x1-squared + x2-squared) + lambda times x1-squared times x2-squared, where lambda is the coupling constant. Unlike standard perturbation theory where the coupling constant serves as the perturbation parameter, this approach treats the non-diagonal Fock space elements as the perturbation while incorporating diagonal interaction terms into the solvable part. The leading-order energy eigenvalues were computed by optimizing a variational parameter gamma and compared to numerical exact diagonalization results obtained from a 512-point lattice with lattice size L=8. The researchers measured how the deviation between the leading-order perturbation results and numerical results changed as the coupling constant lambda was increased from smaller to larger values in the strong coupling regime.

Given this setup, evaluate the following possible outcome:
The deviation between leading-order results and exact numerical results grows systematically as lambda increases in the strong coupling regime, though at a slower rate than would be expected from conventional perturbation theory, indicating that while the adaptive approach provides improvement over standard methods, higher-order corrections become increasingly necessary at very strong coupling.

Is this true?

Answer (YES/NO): NO